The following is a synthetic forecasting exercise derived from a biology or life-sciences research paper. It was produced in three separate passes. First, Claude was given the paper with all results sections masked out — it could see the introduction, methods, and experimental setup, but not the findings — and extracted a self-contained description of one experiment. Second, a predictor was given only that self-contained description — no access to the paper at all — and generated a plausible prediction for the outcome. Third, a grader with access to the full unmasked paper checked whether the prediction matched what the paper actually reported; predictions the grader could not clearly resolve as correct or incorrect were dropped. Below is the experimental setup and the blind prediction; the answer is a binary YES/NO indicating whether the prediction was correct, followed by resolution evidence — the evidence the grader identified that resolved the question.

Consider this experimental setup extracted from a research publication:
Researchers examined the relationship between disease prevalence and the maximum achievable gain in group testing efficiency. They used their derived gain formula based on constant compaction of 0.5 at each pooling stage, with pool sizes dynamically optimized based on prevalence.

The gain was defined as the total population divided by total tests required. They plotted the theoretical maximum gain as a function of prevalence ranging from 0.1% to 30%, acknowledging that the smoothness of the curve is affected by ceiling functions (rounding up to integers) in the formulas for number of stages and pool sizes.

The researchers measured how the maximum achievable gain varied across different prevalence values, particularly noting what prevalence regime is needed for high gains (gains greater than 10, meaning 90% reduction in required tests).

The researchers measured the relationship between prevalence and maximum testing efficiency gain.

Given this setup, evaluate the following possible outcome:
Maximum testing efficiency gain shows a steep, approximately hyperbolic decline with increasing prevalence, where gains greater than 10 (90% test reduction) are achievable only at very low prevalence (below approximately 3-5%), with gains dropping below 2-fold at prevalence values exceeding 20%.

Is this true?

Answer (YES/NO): NO